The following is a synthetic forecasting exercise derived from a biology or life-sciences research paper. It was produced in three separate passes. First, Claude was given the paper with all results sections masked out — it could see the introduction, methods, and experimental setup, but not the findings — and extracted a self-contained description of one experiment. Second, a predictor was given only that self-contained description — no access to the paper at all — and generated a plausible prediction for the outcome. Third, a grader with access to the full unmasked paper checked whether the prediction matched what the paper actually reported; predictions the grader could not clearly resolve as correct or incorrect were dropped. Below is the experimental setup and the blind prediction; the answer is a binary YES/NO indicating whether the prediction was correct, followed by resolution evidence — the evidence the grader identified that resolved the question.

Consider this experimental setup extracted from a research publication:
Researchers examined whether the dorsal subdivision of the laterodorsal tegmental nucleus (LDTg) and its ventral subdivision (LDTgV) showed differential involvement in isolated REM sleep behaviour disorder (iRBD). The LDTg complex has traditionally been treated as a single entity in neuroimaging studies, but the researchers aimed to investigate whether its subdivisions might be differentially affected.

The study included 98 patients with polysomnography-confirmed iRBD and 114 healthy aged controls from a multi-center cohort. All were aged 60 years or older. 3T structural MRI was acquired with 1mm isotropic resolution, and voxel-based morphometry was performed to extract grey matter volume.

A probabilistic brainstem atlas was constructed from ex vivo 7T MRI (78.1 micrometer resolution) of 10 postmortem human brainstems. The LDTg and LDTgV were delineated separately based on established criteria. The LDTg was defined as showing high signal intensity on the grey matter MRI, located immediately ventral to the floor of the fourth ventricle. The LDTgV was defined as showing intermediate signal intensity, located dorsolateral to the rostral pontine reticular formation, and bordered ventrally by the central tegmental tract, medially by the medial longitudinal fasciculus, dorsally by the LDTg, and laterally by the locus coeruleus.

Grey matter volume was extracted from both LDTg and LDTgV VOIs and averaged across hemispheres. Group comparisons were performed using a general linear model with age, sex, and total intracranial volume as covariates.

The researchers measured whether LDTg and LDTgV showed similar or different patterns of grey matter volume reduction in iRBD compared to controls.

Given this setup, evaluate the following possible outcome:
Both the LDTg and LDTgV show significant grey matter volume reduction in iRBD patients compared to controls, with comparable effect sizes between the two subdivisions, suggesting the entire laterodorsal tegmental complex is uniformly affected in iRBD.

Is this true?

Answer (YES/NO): NO